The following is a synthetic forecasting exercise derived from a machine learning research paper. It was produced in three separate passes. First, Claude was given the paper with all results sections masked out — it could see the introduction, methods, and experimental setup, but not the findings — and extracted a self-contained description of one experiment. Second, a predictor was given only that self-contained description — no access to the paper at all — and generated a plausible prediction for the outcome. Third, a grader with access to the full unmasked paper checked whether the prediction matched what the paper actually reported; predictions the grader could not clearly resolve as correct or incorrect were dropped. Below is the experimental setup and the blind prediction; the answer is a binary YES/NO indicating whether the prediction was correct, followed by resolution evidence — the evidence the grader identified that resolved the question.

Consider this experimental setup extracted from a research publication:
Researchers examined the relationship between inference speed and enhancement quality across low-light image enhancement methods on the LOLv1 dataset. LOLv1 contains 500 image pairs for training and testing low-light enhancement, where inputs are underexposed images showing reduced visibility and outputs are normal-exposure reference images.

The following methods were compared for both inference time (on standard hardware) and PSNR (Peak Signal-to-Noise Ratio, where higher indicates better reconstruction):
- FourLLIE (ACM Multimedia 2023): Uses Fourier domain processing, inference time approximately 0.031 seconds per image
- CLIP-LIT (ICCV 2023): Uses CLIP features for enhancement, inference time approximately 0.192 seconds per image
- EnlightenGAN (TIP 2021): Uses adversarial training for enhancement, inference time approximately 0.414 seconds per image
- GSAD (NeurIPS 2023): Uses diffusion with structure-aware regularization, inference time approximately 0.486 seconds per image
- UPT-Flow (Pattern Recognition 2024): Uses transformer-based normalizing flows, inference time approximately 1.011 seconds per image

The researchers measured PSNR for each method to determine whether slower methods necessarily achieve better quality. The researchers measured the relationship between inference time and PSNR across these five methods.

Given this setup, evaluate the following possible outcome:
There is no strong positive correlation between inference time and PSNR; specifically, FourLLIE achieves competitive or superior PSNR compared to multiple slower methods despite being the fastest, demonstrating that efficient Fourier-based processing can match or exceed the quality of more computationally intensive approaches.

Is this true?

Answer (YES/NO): YES